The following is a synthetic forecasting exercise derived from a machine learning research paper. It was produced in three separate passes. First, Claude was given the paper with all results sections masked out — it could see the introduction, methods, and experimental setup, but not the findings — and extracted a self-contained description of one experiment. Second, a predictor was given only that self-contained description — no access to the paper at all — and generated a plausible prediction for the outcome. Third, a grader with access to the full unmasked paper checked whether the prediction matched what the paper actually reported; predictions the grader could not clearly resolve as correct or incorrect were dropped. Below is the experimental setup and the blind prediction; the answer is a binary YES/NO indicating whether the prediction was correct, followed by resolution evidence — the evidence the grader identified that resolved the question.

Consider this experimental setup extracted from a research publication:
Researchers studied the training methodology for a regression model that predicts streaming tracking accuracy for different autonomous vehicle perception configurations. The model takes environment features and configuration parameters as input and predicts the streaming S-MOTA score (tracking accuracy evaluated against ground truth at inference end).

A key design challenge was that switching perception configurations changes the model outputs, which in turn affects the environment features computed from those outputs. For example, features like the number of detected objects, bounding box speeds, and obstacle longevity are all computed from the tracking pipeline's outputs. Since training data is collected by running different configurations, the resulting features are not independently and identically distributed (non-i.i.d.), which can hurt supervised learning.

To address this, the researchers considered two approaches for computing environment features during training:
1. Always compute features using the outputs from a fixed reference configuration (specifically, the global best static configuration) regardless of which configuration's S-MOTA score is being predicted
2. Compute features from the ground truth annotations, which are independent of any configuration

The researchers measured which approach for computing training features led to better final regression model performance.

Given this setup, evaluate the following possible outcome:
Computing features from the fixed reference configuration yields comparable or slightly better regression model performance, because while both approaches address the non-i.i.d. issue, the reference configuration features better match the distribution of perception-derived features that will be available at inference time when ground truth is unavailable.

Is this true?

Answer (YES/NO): YES